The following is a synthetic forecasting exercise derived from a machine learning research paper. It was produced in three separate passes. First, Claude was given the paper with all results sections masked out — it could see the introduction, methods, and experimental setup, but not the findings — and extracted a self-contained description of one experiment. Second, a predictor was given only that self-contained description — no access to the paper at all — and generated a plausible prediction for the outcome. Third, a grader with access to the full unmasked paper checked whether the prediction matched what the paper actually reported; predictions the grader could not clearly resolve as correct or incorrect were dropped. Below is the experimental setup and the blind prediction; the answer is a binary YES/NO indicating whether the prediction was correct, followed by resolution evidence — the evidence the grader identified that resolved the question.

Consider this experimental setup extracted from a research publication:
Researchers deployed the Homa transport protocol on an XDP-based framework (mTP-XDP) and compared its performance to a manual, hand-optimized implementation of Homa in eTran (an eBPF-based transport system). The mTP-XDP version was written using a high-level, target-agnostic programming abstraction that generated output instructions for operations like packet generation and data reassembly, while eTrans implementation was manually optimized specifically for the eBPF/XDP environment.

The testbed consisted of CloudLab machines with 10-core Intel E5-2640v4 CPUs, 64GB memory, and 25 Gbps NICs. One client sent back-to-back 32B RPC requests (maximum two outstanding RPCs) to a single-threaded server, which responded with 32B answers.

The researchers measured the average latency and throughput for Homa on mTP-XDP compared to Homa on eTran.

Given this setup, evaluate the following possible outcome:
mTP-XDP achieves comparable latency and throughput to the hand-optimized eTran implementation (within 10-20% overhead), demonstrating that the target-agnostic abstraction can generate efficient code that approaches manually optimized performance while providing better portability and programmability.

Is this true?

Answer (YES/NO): YES